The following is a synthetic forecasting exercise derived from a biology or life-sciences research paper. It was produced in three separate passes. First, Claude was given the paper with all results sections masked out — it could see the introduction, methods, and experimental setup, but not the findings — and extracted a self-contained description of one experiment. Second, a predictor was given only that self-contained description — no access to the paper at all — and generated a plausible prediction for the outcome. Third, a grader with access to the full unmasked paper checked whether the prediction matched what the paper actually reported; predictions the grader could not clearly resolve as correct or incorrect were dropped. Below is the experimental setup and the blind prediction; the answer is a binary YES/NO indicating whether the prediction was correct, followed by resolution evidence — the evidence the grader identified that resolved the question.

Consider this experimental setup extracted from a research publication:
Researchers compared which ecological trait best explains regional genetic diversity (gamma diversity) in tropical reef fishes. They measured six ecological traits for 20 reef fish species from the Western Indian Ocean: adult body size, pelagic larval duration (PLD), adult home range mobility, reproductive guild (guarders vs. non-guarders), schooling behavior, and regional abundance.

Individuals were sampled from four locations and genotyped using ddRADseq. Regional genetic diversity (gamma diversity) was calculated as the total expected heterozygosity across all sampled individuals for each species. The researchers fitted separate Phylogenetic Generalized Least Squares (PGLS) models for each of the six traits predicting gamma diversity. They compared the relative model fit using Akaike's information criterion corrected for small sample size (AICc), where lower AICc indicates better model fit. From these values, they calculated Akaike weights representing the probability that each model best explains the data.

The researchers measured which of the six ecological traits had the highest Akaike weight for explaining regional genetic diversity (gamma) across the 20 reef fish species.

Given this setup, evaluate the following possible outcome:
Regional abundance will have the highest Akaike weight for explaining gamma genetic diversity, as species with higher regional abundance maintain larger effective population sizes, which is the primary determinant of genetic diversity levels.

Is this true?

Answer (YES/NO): NO